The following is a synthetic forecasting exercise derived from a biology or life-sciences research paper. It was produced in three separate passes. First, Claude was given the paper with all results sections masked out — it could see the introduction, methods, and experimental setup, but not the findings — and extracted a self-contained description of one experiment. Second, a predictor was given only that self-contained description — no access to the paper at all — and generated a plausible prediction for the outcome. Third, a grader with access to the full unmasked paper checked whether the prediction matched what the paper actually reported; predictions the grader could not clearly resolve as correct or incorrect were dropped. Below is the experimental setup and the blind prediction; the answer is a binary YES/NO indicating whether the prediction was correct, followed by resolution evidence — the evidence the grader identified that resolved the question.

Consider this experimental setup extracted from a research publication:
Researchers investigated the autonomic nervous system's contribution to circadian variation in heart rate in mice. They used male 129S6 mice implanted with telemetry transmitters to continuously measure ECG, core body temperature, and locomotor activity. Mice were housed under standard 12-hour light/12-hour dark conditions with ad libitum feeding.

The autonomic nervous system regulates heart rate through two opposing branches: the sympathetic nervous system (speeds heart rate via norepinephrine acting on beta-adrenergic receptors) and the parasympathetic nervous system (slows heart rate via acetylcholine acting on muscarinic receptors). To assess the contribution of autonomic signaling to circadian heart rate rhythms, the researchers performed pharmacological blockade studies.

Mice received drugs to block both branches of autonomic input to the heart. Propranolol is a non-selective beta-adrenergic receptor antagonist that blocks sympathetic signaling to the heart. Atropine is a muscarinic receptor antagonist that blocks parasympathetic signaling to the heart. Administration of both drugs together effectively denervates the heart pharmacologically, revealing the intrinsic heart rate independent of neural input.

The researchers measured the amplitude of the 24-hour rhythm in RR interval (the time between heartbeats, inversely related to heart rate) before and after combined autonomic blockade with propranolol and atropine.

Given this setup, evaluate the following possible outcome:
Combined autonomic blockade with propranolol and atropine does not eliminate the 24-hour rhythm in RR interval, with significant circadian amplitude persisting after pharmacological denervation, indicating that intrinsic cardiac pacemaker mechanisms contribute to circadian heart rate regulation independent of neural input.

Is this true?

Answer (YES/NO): NO